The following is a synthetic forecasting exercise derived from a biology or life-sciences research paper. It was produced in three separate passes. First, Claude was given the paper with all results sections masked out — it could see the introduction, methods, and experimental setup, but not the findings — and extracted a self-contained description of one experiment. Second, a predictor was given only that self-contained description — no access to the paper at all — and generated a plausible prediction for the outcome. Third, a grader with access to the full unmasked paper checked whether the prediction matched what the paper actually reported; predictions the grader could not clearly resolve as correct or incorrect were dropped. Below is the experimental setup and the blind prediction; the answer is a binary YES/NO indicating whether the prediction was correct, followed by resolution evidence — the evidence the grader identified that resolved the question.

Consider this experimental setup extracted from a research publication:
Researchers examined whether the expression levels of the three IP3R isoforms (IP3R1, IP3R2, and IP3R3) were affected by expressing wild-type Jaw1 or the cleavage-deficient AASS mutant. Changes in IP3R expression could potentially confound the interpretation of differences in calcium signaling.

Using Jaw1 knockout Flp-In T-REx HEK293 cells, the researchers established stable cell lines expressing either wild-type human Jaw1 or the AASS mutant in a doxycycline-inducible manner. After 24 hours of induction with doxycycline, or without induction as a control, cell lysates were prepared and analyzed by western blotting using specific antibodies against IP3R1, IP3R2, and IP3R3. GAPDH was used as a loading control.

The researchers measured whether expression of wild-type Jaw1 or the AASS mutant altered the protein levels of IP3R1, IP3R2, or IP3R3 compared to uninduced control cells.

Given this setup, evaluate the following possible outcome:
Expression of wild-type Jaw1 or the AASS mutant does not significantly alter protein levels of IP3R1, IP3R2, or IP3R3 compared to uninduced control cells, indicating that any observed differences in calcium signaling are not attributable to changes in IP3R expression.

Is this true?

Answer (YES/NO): YES